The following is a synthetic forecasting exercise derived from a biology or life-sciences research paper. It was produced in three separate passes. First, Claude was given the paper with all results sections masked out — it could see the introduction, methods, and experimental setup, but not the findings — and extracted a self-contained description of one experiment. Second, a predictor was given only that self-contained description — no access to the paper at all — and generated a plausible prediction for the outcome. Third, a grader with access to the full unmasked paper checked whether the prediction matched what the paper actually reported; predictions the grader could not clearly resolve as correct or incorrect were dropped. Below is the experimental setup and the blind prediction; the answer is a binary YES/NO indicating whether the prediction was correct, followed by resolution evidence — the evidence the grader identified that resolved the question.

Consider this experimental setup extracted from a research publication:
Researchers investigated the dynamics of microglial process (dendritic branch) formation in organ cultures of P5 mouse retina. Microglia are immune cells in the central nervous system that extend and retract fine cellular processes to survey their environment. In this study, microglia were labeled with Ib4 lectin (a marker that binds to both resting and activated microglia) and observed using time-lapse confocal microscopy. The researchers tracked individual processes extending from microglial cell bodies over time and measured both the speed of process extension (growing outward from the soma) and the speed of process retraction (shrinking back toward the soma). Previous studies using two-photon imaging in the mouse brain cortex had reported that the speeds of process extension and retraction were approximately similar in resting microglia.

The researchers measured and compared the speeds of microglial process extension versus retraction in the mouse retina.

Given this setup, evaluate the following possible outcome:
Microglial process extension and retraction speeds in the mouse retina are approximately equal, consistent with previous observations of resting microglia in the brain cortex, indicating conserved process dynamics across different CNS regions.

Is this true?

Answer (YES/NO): NO